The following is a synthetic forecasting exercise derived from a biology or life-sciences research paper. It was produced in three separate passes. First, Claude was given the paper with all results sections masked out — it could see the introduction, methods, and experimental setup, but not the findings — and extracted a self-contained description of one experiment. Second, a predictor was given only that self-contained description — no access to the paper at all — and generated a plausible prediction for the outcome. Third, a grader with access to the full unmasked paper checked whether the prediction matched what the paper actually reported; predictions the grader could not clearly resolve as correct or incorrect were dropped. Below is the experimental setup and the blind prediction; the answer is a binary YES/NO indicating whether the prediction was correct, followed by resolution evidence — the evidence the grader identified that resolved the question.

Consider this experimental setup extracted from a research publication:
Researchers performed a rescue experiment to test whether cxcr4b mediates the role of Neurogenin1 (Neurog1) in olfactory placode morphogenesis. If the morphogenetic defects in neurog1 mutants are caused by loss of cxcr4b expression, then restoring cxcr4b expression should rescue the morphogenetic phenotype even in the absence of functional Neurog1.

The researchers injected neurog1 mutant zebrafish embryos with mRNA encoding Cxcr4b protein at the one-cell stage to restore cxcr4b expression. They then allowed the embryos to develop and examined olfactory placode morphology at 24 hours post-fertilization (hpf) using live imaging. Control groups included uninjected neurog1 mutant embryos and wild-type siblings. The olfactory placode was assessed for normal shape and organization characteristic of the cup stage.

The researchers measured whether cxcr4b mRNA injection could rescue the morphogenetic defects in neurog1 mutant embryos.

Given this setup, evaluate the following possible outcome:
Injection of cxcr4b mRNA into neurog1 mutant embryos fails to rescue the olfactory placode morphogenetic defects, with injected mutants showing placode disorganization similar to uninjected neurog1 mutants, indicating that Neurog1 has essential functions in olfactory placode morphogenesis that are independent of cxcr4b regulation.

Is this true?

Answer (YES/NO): NO